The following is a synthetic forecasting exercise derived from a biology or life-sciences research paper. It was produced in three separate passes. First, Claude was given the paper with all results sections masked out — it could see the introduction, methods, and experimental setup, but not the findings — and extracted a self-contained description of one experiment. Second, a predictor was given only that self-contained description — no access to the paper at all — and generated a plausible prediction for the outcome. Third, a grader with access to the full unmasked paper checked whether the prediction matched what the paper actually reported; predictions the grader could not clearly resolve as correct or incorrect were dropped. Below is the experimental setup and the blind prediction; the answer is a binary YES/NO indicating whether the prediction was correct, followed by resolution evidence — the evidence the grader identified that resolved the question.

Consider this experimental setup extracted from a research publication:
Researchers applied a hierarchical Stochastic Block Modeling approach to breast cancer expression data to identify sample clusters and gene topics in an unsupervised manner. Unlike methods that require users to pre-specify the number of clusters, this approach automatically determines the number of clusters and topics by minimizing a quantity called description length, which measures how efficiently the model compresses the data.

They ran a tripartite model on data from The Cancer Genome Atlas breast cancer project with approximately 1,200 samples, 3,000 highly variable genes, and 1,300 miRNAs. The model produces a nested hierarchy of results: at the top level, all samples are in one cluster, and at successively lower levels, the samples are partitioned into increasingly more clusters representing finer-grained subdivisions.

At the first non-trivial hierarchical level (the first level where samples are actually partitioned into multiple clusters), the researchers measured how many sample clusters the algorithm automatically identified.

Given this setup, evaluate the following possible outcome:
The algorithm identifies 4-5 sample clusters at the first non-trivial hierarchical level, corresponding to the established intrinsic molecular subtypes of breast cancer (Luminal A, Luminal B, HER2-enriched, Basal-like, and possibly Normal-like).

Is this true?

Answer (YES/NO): NO